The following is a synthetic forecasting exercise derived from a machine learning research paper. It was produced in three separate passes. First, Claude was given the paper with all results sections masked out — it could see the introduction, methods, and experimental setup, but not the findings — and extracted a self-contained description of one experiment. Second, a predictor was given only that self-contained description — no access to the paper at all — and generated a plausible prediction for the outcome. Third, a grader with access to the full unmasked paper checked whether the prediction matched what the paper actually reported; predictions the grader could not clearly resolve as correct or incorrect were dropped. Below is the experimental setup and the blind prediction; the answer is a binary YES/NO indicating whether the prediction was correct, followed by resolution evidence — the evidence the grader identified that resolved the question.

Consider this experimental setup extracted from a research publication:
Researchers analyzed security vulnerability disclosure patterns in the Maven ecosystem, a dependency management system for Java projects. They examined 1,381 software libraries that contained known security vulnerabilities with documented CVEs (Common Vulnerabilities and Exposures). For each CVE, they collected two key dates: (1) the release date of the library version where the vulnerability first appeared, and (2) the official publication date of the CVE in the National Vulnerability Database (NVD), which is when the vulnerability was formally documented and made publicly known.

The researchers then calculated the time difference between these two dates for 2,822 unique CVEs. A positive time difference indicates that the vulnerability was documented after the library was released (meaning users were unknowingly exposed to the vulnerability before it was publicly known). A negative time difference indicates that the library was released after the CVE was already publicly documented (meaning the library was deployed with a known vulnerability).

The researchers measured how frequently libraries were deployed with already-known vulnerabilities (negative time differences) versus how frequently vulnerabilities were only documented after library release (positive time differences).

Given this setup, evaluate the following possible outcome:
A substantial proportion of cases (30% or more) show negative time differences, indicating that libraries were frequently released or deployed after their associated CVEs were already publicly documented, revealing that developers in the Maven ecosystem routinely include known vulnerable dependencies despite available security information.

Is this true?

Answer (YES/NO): NO